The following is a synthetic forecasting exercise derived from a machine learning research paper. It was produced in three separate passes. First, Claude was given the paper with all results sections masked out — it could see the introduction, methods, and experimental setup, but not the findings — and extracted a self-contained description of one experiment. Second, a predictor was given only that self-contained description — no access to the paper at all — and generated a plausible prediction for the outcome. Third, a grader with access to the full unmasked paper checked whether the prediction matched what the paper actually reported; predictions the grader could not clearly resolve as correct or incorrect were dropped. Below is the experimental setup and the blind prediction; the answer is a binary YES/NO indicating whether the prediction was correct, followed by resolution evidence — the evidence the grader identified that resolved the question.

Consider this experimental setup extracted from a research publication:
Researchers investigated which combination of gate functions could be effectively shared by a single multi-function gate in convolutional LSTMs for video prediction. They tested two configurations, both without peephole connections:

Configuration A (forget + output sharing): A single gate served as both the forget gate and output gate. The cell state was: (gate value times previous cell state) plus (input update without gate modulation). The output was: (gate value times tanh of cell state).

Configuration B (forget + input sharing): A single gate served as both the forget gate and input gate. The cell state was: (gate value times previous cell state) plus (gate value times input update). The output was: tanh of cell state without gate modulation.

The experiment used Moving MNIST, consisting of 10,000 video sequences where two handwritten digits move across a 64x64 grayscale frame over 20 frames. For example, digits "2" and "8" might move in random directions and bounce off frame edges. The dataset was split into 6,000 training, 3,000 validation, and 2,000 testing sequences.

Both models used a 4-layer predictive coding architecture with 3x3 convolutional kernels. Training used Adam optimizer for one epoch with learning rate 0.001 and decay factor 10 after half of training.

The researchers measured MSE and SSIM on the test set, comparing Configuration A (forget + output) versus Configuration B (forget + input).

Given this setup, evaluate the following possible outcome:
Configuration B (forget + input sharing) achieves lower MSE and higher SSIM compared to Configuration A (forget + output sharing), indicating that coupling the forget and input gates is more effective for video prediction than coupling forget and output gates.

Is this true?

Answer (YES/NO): NO